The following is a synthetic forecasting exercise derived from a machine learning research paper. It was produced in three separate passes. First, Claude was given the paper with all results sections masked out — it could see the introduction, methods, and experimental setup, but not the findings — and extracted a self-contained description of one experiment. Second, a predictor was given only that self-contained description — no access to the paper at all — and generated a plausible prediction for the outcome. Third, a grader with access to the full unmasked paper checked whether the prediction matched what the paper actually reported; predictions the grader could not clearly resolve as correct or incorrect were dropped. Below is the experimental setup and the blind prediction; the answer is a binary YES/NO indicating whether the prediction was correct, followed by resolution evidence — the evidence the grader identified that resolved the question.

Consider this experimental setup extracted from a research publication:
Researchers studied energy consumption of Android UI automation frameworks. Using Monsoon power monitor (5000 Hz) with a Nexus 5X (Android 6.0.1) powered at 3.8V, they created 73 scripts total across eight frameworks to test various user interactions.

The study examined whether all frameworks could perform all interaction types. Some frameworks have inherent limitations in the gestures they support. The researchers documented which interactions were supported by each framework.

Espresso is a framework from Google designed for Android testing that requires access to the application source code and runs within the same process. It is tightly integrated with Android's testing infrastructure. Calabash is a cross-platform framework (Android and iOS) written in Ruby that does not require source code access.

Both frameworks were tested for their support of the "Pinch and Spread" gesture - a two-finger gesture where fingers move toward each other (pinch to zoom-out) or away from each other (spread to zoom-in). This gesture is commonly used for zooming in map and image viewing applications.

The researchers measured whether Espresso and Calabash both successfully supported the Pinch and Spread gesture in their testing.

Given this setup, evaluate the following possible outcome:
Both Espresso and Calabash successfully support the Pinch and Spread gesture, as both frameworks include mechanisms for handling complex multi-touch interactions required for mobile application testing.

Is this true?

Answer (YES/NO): NO